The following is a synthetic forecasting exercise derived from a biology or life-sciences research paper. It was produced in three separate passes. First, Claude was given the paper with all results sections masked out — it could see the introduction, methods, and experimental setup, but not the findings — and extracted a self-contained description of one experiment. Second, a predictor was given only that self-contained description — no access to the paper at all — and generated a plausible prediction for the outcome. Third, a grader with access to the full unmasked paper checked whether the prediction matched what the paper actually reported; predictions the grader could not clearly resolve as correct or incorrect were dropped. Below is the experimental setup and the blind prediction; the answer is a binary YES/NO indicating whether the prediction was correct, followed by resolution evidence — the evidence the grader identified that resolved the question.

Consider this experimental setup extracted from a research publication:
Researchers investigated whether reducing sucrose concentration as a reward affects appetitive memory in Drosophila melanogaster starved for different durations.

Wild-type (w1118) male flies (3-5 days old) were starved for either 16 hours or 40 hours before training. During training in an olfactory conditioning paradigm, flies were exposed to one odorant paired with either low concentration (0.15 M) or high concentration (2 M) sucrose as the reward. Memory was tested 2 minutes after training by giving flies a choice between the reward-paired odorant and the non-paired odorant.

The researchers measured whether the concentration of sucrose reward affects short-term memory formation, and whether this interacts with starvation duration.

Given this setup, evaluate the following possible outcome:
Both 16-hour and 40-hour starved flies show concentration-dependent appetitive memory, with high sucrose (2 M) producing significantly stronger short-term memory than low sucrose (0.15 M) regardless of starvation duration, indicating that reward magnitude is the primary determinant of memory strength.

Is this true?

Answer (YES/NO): NO